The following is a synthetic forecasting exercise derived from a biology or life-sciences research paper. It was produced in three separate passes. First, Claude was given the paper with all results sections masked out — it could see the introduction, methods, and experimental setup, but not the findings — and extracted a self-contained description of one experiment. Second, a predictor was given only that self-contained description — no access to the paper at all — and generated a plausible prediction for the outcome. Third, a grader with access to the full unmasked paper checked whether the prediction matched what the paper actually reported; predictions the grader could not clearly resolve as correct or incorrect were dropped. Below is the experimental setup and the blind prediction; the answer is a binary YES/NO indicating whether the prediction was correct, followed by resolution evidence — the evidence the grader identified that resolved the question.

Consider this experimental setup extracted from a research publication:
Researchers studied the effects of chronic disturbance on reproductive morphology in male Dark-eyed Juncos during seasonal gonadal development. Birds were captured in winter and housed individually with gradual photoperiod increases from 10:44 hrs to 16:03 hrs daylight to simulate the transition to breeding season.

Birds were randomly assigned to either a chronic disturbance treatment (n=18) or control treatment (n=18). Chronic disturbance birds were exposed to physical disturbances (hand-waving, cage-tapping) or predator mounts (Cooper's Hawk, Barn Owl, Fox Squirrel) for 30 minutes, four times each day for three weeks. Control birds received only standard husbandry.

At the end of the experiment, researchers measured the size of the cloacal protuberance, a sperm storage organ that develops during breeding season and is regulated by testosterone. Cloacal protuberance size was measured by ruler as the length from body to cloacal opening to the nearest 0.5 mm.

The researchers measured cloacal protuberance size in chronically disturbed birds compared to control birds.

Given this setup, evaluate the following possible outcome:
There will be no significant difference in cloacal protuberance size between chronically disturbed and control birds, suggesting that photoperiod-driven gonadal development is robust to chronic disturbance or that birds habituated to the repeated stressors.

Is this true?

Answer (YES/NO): NO